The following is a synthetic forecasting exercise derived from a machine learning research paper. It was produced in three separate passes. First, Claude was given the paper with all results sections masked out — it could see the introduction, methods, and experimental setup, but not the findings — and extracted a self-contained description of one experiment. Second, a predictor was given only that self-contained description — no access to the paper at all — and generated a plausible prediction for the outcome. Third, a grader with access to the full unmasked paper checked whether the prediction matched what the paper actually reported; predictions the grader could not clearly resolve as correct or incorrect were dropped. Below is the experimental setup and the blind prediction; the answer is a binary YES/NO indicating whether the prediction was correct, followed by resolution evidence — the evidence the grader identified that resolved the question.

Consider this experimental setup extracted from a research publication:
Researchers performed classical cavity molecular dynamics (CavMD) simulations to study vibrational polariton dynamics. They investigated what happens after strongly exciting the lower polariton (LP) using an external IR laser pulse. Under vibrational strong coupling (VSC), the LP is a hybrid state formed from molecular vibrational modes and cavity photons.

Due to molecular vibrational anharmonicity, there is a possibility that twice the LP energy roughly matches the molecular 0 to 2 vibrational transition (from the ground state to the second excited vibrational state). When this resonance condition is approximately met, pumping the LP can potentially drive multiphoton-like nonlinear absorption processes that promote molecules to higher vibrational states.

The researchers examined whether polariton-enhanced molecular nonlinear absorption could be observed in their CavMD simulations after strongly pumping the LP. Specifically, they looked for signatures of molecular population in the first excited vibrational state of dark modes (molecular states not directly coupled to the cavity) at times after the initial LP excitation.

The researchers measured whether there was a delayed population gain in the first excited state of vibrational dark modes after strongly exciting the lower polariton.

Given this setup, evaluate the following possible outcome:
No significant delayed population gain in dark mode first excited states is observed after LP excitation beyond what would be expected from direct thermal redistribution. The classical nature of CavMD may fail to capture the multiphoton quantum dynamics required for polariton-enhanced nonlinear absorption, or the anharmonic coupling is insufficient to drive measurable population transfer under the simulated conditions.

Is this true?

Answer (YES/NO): NO